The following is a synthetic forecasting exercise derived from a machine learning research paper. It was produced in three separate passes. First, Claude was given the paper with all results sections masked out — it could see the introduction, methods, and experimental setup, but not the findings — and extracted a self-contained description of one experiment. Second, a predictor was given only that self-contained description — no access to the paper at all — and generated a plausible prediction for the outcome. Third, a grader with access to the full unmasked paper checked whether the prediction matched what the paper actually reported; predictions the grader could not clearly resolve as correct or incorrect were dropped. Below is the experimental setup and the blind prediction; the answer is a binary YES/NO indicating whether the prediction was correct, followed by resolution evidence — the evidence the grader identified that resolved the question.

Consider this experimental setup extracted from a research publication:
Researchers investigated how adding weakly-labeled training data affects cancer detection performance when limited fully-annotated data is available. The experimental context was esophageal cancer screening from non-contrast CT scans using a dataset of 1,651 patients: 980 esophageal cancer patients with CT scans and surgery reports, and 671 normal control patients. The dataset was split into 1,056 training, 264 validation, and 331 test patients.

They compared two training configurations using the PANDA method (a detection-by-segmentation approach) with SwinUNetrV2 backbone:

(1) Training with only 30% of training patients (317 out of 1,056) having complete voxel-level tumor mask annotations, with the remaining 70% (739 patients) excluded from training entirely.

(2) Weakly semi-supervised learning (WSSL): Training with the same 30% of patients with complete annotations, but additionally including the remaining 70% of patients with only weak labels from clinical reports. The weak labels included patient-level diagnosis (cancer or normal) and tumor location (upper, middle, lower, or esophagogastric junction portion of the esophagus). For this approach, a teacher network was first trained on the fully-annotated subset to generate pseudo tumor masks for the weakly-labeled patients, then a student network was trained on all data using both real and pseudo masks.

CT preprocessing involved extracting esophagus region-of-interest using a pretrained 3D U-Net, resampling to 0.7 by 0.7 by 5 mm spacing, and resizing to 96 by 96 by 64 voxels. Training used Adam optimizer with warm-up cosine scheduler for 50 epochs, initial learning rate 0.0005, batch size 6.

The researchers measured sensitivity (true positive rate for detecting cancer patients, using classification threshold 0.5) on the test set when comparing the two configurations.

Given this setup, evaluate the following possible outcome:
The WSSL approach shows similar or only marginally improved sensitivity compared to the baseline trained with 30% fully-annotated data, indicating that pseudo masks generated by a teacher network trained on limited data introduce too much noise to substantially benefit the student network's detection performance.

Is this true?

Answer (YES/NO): NO